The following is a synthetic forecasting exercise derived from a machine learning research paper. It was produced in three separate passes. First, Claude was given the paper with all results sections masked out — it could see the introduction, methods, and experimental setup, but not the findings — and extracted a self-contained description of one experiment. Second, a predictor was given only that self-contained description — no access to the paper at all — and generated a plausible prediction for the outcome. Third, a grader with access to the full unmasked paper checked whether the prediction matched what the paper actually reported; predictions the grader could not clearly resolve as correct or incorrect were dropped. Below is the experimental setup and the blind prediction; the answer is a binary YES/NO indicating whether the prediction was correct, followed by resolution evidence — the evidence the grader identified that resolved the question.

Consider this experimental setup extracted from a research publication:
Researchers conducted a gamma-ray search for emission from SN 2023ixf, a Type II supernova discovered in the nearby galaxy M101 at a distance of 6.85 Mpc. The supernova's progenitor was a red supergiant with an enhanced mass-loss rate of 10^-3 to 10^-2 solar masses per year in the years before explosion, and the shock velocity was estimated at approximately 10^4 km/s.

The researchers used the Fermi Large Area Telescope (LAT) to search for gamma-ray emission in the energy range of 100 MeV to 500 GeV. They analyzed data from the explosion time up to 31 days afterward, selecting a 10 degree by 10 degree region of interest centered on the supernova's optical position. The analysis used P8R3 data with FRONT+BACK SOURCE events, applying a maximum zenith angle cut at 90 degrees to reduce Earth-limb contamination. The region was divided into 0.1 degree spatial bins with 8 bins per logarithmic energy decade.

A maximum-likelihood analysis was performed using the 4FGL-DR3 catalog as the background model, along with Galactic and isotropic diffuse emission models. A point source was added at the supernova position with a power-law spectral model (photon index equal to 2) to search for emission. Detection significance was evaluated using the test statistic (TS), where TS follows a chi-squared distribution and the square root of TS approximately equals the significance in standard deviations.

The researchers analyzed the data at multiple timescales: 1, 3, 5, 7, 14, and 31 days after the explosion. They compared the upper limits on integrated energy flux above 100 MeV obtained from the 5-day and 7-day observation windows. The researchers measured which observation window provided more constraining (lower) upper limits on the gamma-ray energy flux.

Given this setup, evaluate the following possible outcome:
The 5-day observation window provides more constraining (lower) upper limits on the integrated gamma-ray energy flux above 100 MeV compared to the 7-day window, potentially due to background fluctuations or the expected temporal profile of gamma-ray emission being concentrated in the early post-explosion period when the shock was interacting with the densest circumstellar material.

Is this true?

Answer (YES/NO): YES